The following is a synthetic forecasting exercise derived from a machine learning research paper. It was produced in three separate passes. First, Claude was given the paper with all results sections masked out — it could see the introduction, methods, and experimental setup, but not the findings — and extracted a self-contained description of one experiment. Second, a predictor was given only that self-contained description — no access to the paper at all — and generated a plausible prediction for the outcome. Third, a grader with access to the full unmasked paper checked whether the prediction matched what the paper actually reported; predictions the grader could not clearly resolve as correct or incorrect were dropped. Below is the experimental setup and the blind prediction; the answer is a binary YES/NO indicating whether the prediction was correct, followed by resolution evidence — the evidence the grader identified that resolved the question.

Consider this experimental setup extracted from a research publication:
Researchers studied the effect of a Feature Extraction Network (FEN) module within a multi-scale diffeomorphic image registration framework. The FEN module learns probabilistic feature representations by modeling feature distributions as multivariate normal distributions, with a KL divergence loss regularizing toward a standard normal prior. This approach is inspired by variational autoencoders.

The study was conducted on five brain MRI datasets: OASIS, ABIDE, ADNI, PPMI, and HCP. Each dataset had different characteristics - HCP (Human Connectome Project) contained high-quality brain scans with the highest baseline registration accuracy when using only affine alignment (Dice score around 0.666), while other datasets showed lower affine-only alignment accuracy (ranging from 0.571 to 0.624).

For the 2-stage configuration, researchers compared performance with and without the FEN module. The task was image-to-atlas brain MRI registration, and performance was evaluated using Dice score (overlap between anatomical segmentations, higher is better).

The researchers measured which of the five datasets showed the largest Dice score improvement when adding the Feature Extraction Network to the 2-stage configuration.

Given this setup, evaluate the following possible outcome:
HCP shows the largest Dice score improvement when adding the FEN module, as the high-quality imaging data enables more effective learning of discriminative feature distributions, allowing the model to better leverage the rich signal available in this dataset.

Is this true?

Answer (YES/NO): YES